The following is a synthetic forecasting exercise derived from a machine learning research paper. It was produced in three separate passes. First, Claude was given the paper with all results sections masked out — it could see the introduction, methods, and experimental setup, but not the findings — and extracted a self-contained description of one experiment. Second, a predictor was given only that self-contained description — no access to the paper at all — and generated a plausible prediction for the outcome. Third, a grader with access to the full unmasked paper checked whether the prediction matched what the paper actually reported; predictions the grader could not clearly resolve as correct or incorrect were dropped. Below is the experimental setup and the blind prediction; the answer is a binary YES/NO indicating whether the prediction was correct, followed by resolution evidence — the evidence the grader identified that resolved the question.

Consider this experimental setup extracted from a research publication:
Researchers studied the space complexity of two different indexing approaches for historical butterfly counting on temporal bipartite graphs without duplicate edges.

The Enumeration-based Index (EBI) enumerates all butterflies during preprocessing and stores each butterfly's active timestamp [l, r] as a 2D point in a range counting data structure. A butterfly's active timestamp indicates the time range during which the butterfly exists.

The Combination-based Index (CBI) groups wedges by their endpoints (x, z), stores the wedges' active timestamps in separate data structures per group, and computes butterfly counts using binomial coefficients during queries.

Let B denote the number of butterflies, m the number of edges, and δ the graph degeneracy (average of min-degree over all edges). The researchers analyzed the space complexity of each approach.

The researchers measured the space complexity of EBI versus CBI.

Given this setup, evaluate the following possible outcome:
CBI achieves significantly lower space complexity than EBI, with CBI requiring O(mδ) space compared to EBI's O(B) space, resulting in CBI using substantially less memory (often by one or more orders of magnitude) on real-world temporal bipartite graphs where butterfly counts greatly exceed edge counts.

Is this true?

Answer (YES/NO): YES